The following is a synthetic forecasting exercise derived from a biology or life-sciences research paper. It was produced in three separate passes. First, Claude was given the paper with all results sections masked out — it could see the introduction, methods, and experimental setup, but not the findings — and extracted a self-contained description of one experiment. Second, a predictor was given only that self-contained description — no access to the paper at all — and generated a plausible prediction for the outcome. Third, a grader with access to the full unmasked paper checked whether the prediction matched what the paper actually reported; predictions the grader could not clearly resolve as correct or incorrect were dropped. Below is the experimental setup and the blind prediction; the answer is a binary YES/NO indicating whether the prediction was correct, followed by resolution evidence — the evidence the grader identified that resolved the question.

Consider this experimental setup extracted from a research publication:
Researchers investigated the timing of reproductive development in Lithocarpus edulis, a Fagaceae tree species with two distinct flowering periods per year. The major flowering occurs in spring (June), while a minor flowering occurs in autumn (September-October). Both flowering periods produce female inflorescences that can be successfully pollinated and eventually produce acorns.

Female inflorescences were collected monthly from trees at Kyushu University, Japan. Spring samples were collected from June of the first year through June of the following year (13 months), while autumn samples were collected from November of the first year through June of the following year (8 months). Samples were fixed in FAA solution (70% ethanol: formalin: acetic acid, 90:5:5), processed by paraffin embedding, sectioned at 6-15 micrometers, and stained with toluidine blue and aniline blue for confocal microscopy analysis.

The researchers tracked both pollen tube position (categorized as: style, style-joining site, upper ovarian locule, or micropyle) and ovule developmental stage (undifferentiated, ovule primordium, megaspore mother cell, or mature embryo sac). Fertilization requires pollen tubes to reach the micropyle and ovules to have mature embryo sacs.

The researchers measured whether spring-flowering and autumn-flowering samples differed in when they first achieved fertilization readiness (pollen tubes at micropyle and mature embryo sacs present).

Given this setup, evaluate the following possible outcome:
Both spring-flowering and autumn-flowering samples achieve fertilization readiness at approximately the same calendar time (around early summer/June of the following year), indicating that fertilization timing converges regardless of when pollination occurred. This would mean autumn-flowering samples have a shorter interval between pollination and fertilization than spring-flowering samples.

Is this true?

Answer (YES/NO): YES